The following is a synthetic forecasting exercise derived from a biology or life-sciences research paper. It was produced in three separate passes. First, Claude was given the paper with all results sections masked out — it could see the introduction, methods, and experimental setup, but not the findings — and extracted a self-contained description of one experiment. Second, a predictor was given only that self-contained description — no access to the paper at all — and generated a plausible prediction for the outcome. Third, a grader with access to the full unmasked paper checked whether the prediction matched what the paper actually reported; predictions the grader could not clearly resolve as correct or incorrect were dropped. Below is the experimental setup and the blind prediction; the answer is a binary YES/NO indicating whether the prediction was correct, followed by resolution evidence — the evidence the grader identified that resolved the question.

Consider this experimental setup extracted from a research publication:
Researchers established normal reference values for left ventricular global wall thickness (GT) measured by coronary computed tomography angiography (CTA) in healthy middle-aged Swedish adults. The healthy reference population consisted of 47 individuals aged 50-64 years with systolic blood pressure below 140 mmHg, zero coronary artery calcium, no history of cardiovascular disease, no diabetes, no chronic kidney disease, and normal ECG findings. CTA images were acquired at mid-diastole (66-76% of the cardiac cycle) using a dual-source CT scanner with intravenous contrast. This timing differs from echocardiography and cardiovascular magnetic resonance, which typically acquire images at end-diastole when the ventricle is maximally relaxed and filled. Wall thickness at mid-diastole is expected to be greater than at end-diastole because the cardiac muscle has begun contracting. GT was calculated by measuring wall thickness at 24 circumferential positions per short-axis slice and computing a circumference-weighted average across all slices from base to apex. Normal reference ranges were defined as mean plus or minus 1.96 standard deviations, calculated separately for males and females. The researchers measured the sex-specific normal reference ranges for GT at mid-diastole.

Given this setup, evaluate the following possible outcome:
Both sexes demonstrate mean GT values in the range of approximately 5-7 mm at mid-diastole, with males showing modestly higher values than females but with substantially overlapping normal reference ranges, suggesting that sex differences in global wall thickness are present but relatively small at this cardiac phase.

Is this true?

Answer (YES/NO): NO